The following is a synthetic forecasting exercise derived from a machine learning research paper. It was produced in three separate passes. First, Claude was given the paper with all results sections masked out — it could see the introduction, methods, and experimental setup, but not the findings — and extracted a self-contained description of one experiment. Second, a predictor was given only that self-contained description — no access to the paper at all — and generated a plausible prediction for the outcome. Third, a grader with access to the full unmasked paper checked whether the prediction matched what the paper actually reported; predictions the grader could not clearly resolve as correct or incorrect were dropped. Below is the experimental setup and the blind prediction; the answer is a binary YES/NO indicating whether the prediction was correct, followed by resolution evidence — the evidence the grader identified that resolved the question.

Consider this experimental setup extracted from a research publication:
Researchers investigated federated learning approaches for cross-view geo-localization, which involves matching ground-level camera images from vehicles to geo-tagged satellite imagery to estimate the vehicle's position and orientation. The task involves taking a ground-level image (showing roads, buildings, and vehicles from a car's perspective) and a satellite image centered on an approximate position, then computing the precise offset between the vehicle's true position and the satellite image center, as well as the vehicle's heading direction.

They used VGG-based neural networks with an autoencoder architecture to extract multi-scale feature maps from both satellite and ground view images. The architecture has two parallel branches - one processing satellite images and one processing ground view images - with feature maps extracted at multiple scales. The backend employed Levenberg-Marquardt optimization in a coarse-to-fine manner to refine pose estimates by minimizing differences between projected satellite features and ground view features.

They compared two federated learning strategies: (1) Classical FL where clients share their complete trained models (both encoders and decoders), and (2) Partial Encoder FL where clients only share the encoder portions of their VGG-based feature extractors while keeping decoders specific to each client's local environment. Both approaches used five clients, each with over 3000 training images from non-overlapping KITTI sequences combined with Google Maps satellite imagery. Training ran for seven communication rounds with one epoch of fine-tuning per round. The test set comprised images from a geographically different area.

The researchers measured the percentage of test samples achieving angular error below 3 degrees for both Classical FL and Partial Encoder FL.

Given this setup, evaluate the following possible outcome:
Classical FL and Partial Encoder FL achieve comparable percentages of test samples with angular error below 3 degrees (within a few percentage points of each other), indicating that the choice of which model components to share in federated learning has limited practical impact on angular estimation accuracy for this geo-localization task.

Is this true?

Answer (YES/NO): YES